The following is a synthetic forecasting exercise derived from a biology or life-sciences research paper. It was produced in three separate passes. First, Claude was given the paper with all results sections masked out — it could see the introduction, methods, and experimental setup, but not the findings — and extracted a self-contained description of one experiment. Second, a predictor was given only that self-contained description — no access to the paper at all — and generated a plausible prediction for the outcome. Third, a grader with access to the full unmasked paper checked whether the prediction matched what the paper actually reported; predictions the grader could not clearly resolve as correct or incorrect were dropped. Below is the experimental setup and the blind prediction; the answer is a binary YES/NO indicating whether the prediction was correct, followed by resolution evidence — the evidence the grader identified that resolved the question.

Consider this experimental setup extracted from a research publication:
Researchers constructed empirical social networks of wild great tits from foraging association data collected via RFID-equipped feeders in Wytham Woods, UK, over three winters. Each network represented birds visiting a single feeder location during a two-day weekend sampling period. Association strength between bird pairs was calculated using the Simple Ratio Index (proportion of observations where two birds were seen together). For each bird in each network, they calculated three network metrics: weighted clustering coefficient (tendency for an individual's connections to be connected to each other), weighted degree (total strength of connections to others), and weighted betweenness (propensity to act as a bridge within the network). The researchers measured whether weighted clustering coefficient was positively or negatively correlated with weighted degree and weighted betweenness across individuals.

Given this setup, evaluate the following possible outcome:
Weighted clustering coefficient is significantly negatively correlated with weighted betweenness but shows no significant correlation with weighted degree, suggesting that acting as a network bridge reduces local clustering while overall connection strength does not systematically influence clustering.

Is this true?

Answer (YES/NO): NO